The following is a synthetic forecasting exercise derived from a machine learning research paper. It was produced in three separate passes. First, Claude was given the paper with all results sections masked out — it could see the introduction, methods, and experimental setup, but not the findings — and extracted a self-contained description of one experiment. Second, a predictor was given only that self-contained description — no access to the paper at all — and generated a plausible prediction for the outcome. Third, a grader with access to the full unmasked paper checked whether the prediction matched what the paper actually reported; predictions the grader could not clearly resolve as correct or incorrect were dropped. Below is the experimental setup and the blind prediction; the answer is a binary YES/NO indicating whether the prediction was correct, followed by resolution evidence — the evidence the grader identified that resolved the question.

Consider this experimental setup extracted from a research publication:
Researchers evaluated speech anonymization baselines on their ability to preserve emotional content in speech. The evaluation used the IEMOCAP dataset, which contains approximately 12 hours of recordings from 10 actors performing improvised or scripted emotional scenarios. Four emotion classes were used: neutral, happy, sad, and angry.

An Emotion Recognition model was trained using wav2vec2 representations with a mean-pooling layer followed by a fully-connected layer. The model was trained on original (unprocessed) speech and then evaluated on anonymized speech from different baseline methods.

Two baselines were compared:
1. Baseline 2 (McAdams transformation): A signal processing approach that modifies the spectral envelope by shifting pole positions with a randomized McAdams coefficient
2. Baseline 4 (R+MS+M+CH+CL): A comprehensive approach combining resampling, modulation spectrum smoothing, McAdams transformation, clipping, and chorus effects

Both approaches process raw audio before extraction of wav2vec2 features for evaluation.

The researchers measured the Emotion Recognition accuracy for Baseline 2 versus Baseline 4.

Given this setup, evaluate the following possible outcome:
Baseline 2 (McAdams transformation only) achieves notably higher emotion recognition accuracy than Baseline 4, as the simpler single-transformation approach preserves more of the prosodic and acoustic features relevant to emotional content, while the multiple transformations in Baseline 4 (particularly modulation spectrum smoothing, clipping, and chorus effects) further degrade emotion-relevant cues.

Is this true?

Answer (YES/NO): YES